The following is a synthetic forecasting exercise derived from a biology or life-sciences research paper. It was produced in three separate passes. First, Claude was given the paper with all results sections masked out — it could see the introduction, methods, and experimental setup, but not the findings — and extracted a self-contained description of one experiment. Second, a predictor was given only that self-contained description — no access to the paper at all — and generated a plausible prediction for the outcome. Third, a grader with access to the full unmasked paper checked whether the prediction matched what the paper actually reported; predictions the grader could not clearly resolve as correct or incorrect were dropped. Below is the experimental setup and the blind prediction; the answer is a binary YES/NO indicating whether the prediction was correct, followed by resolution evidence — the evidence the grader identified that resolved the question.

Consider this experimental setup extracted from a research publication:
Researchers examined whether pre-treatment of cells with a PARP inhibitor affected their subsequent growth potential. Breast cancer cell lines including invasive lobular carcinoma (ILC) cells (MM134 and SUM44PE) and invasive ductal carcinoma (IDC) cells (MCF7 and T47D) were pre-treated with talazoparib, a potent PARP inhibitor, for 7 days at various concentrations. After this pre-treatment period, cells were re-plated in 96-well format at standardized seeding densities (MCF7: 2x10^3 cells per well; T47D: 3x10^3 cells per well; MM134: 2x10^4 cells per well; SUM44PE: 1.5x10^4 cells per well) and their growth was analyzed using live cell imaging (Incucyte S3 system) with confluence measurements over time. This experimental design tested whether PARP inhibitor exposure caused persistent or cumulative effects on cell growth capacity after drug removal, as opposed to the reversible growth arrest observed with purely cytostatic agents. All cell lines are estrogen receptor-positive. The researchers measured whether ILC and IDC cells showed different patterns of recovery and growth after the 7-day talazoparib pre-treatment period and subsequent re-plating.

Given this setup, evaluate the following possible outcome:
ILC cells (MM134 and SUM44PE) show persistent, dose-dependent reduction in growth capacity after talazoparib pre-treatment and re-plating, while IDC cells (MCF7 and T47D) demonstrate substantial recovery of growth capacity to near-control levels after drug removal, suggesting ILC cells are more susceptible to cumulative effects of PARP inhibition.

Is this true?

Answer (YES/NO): YES